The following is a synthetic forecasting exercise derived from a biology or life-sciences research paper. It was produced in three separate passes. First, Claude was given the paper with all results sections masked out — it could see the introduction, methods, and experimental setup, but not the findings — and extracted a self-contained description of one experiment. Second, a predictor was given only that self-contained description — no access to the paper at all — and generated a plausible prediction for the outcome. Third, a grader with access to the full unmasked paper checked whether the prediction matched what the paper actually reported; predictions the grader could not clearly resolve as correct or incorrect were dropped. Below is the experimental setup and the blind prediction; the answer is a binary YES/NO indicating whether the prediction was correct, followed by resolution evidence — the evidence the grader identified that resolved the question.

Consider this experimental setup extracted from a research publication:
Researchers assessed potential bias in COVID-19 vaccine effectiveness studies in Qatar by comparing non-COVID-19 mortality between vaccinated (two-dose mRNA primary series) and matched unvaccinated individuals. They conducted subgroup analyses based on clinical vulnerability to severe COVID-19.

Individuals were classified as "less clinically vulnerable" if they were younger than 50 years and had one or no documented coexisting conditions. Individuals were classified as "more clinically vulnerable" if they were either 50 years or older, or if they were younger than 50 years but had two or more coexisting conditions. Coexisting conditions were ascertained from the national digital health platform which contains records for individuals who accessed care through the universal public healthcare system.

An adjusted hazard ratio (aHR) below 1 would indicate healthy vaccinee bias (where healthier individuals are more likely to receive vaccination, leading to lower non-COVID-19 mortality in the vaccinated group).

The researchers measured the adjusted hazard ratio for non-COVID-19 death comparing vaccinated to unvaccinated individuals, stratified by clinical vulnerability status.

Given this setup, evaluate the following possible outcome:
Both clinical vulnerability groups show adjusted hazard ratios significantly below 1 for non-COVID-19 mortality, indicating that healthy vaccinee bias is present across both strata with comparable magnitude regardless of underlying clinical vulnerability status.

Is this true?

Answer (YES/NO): NO